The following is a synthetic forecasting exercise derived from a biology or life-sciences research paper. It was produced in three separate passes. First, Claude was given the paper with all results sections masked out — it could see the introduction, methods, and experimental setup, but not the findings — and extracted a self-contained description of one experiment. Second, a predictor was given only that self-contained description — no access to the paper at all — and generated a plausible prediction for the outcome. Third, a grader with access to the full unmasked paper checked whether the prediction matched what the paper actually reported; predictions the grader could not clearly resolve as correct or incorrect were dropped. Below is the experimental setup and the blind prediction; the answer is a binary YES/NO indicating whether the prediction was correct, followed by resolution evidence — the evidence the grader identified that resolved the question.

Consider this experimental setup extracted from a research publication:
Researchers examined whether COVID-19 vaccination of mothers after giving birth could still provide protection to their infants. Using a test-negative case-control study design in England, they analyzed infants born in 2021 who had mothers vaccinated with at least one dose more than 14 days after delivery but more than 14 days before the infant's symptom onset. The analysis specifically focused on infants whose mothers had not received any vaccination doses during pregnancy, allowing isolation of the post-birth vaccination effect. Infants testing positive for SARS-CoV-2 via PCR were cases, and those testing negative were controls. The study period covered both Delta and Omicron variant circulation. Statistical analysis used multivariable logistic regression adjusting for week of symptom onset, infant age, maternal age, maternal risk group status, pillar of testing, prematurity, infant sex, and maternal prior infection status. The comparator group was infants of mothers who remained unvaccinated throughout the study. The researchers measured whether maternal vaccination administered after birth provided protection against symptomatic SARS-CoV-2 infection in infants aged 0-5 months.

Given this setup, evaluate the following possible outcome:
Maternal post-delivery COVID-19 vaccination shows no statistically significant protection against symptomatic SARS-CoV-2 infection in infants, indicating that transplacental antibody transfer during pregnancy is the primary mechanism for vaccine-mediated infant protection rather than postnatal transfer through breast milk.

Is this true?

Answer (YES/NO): NO